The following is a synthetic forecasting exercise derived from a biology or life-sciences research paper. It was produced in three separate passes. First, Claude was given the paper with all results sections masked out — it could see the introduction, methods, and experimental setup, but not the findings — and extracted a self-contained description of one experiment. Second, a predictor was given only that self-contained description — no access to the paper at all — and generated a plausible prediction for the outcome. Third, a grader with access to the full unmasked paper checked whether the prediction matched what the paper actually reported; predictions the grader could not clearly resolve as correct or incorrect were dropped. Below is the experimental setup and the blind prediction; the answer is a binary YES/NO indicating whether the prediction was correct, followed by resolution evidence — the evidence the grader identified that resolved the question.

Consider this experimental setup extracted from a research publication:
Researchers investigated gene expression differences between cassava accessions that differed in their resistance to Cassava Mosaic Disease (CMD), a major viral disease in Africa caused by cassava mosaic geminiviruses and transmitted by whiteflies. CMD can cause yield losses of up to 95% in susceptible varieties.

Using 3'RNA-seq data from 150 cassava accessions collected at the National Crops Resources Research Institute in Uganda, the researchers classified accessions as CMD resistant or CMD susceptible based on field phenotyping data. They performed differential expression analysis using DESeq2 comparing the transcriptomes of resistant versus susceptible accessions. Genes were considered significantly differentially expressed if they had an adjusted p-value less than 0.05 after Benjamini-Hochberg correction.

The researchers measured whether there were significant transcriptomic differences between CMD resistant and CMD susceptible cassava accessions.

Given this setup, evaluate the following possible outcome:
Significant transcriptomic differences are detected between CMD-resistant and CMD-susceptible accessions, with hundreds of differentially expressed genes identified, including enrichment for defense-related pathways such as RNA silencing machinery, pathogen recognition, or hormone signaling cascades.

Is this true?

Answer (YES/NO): YES